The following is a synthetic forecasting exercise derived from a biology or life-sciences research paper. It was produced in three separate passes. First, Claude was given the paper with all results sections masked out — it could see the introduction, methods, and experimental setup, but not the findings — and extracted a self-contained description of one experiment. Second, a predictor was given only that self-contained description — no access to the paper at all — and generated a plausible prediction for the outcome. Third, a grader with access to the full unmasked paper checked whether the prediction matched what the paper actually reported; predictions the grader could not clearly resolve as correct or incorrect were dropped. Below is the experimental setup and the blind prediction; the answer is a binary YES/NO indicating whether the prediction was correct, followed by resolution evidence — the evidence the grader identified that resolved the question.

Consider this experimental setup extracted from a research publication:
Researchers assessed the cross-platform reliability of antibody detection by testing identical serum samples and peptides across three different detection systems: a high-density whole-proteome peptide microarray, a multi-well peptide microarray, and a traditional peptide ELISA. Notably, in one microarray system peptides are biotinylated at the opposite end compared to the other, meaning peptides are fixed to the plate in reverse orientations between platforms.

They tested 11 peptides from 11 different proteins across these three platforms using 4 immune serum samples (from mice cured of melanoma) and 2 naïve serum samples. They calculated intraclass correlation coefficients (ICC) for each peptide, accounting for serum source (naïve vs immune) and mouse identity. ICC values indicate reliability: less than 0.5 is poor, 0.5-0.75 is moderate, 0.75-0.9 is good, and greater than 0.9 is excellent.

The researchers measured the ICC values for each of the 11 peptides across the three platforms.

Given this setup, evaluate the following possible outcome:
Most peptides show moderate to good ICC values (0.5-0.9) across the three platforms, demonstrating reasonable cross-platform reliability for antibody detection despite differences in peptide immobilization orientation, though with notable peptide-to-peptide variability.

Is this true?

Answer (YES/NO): NO